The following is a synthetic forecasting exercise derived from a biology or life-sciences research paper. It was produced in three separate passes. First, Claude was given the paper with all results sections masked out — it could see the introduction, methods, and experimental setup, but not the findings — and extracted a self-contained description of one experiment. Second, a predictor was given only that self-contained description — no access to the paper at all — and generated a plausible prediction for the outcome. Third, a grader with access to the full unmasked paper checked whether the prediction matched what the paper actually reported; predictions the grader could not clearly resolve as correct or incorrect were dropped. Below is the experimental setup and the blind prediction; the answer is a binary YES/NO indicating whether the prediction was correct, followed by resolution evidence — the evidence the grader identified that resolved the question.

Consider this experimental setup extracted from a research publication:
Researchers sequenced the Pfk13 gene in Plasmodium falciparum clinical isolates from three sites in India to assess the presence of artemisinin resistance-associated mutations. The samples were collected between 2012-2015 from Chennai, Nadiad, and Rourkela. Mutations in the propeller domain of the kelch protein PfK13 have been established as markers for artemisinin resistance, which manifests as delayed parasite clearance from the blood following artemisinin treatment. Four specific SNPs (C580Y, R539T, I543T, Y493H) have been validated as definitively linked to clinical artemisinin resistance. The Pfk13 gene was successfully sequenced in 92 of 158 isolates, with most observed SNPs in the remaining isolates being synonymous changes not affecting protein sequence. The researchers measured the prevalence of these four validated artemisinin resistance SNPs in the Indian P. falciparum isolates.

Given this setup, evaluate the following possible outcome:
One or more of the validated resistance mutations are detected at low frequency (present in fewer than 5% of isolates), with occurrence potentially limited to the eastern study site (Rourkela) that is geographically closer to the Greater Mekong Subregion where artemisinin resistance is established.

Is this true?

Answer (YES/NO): NO